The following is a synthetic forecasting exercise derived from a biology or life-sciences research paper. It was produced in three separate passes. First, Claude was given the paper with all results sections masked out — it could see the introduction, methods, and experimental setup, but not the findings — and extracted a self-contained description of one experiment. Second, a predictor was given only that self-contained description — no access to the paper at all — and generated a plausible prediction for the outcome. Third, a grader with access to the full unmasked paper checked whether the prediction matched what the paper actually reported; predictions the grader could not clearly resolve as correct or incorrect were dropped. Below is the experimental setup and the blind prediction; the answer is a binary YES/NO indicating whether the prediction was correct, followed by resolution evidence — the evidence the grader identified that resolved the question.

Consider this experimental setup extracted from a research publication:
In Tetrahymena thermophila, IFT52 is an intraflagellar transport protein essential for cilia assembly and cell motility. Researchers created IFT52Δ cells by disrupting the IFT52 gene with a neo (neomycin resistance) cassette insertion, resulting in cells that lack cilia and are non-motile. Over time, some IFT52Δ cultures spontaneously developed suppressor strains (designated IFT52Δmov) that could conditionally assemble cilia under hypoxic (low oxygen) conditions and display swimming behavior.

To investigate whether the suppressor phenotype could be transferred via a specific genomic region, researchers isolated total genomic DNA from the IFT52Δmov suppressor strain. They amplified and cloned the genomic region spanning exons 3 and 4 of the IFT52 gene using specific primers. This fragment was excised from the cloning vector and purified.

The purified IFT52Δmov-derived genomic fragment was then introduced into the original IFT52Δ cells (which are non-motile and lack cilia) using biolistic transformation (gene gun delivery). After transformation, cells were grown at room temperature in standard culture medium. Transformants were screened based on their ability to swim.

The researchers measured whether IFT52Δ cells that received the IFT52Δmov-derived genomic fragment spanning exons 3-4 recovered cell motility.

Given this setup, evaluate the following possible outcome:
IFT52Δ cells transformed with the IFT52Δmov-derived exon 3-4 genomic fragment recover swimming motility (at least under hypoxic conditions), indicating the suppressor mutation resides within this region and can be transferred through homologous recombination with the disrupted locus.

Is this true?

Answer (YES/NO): YES